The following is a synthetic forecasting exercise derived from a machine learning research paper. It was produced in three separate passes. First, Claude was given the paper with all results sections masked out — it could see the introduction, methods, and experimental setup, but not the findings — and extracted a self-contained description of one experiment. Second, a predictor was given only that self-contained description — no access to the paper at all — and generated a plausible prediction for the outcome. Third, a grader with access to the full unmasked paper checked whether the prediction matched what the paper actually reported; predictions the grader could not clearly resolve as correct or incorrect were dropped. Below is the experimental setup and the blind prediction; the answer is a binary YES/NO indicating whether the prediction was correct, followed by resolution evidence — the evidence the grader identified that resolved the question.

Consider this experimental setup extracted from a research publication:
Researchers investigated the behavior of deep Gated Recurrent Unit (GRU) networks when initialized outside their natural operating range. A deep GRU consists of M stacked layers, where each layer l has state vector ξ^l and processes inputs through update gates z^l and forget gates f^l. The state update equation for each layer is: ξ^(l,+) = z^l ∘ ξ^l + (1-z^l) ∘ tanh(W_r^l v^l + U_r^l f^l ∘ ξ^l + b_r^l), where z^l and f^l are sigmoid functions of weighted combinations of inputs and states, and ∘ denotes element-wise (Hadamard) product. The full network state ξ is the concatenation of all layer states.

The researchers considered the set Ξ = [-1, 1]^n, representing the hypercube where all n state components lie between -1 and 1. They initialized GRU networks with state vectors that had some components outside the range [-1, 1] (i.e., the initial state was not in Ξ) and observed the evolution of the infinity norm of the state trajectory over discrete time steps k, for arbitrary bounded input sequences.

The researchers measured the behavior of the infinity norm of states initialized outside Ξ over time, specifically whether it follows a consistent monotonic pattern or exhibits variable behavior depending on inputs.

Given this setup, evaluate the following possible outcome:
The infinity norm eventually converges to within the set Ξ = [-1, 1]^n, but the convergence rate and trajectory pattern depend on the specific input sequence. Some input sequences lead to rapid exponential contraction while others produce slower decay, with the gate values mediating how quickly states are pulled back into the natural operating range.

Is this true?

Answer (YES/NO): NO